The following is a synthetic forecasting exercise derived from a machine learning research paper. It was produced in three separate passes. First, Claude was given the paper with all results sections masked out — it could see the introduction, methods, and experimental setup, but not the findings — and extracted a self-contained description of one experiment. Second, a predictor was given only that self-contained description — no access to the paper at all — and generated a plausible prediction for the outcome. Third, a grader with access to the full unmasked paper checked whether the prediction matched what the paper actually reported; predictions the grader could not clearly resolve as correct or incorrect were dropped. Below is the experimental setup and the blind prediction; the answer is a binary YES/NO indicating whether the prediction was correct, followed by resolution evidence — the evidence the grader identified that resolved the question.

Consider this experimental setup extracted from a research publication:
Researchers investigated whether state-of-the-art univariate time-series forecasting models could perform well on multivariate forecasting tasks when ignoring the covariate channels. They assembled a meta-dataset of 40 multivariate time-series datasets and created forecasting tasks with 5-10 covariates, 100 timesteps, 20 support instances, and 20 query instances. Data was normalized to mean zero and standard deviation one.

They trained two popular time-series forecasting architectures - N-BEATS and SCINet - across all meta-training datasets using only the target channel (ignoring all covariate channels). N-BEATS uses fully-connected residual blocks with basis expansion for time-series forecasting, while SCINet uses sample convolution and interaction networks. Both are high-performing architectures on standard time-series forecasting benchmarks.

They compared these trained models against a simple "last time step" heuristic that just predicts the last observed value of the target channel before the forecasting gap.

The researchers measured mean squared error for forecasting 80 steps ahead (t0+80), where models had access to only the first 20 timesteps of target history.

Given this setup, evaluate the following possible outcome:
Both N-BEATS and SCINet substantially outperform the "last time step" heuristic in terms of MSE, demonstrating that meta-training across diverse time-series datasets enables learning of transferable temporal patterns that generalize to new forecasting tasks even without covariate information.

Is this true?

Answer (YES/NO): YES